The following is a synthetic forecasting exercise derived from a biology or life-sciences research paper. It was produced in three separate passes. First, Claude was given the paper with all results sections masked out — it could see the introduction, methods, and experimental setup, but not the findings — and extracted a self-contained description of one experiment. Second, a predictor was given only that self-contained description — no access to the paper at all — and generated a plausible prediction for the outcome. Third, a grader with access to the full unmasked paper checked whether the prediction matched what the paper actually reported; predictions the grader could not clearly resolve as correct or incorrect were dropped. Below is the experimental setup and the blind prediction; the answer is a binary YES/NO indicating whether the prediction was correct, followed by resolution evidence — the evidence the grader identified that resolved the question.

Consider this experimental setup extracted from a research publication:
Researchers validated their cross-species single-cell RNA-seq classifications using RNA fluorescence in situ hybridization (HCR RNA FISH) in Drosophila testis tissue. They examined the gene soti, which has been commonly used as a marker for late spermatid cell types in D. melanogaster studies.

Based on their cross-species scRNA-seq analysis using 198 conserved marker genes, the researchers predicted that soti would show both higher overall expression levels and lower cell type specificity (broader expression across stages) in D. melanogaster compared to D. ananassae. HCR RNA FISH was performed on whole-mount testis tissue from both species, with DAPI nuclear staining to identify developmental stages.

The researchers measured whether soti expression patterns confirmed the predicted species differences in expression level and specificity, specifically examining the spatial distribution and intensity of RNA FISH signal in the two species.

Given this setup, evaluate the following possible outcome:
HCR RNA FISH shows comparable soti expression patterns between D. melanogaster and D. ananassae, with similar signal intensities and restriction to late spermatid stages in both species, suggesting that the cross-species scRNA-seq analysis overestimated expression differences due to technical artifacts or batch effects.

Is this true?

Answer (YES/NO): NO